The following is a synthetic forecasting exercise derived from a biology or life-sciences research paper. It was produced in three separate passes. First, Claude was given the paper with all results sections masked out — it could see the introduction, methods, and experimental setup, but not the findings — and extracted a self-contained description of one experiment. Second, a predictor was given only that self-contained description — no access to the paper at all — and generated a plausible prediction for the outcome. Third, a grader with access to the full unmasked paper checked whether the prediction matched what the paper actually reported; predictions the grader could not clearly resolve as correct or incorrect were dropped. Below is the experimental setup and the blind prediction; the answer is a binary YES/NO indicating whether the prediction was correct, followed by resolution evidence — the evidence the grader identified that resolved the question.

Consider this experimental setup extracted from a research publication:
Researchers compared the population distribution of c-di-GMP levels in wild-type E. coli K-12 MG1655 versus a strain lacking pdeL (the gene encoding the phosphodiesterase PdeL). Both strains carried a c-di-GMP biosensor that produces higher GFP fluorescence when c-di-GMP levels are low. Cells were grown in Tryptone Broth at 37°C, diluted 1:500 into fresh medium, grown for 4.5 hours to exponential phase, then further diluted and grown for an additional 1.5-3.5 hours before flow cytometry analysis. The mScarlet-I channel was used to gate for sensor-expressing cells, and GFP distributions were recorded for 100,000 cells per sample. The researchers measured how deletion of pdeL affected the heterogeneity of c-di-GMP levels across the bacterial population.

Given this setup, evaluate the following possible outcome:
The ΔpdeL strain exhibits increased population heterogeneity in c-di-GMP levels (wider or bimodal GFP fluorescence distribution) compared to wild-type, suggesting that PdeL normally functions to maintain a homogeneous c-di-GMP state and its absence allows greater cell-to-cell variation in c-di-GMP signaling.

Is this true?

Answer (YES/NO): NO